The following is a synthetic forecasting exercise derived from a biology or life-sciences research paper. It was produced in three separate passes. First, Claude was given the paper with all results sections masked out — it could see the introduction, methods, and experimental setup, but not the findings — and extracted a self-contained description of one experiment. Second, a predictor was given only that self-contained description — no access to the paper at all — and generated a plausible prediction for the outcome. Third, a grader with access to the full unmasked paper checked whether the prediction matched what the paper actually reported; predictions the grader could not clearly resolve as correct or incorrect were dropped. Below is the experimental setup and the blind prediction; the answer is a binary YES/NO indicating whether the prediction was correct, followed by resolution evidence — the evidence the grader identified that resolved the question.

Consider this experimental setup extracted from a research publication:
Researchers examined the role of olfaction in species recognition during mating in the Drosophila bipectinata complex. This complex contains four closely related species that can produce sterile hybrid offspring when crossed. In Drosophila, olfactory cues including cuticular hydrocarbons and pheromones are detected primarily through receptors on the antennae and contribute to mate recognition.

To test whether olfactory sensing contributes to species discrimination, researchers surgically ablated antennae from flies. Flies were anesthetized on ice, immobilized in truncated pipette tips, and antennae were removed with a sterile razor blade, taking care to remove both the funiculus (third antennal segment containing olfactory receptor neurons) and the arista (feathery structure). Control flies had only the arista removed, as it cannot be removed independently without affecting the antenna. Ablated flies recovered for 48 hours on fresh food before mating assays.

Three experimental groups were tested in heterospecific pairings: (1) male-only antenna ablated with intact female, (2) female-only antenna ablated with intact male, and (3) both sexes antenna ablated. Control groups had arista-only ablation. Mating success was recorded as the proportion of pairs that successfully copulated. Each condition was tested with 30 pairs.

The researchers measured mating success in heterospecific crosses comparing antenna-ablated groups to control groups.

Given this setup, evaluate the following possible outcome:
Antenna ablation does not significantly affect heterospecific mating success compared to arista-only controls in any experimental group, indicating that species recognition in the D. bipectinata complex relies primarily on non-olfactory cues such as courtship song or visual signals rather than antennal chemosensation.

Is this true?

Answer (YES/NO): NO